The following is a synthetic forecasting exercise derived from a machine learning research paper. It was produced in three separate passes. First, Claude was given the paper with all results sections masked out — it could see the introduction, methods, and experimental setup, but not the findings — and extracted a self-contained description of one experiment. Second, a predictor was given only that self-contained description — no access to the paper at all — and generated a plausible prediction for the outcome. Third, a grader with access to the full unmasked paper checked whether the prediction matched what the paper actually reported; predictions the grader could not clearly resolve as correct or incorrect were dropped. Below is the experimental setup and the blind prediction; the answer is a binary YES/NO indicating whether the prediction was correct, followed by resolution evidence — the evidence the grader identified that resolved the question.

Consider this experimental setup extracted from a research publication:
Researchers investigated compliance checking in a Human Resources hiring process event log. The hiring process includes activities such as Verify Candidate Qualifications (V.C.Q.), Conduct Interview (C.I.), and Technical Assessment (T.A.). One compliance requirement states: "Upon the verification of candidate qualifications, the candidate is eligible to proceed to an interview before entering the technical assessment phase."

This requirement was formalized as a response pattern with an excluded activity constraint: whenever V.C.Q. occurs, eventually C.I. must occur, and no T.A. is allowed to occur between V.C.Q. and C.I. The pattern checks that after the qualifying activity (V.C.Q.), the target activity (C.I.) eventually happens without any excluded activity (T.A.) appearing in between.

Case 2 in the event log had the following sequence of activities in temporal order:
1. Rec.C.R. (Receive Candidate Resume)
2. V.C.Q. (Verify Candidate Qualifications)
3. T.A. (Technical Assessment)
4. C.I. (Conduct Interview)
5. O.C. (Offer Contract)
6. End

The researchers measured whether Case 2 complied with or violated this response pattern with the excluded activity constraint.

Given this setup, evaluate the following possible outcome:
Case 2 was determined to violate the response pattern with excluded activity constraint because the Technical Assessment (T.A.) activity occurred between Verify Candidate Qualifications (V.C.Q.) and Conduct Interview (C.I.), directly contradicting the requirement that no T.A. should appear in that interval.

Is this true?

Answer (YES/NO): YES